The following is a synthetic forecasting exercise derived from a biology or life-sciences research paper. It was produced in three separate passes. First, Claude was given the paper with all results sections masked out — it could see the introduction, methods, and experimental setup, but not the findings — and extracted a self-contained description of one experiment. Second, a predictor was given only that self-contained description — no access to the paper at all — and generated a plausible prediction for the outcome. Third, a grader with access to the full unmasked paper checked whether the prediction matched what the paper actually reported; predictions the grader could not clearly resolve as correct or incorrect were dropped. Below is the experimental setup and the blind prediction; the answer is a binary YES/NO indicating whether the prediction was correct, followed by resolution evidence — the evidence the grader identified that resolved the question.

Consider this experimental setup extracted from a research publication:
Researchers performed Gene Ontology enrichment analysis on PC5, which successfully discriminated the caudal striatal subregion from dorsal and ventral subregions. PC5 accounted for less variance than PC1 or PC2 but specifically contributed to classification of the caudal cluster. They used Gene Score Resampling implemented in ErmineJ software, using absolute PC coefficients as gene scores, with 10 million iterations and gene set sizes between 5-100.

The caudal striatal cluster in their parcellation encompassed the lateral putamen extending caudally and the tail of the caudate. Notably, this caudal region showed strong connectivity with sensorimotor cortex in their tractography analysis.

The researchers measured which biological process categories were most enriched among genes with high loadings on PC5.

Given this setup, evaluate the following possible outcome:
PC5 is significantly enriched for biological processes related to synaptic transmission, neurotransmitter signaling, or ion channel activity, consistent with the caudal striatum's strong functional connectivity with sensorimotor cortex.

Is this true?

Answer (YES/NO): YES